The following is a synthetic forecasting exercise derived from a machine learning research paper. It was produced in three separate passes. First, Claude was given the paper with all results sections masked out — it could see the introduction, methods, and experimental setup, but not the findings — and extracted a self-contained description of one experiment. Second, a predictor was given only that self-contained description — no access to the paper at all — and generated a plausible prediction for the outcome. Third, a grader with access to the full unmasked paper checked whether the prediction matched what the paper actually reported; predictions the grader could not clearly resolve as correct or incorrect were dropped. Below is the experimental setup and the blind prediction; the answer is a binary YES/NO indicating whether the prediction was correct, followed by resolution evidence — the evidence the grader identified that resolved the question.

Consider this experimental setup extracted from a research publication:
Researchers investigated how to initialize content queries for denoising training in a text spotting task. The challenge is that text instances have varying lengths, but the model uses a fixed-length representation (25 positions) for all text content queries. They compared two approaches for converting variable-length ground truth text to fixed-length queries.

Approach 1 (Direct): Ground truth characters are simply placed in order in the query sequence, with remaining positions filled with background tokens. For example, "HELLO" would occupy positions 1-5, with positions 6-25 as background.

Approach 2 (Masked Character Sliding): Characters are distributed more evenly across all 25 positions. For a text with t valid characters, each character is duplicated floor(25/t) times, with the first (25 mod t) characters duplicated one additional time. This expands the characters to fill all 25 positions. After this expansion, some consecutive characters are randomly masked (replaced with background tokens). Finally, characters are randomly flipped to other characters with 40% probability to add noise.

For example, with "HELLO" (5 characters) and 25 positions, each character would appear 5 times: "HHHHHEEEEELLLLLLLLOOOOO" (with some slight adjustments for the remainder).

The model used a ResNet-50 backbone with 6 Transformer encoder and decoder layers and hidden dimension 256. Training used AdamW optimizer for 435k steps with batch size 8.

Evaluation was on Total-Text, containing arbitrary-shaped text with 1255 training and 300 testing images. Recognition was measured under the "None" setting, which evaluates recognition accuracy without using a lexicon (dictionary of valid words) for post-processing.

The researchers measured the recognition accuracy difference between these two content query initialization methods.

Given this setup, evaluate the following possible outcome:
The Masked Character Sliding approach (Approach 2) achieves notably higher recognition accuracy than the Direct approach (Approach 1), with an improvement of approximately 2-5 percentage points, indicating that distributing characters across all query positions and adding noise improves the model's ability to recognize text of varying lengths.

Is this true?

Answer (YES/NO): NO